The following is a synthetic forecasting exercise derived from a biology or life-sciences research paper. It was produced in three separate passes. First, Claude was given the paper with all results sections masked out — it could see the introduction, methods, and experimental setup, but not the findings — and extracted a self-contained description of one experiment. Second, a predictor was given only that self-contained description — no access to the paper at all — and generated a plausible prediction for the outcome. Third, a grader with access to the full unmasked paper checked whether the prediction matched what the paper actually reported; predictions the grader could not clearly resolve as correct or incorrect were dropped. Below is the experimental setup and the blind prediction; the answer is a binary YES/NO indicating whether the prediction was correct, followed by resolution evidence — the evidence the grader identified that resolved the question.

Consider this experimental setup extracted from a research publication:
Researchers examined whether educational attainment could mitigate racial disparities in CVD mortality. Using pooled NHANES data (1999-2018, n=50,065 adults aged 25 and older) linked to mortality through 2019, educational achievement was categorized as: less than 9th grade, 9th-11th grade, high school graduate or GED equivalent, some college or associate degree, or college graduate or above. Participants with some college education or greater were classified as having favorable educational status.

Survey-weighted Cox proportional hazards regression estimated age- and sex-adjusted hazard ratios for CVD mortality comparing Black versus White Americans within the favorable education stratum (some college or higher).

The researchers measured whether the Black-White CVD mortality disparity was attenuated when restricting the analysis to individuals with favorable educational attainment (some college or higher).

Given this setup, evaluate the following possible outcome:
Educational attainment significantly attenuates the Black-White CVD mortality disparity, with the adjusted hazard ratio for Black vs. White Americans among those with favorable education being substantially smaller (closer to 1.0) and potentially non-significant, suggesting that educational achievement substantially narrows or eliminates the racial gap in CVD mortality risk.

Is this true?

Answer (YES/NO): NO